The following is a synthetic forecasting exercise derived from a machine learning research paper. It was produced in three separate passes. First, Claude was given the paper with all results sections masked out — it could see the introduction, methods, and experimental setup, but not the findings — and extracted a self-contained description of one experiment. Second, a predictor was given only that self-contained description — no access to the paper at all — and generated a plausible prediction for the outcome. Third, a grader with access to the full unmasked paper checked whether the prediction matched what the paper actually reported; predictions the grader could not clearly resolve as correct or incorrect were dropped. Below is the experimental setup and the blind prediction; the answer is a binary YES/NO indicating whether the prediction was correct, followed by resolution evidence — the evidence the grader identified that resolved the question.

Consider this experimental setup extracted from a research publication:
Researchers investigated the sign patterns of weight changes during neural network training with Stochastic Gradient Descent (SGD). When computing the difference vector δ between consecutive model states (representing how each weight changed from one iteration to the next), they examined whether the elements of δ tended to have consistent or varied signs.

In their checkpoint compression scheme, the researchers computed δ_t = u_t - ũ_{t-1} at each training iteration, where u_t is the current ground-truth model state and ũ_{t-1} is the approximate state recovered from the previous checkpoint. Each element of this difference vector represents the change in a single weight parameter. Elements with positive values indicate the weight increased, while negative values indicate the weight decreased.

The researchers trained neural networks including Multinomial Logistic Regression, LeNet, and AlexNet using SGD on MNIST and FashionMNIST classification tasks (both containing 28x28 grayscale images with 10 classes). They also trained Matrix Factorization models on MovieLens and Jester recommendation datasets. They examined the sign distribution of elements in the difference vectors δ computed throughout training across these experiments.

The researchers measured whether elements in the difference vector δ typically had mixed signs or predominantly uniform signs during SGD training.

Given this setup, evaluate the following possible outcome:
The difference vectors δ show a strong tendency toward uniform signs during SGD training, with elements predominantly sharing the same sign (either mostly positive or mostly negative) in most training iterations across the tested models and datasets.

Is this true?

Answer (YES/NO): YES